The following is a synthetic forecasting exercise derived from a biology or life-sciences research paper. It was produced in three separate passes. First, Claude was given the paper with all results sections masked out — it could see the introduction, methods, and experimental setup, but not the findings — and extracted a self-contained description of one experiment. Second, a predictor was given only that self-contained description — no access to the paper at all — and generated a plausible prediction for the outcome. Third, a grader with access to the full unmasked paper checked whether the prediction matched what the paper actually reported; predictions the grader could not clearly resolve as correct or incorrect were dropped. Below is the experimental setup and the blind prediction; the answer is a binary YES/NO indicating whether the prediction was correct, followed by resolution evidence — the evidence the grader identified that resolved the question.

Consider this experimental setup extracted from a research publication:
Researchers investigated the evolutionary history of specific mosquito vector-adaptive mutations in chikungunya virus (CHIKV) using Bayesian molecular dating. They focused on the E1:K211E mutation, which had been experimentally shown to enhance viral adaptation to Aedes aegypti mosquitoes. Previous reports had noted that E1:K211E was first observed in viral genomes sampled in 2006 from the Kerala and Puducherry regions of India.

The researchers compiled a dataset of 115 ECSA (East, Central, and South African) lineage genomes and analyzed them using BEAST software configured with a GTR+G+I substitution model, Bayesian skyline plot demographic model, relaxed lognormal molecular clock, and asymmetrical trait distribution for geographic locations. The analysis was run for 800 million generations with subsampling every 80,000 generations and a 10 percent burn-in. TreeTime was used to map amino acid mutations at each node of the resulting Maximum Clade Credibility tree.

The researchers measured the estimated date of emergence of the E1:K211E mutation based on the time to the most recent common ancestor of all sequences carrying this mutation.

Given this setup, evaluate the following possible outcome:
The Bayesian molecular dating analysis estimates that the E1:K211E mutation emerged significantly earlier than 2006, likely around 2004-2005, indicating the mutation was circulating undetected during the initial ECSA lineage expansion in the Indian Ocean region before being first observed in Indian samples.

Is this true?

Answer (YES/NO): NO